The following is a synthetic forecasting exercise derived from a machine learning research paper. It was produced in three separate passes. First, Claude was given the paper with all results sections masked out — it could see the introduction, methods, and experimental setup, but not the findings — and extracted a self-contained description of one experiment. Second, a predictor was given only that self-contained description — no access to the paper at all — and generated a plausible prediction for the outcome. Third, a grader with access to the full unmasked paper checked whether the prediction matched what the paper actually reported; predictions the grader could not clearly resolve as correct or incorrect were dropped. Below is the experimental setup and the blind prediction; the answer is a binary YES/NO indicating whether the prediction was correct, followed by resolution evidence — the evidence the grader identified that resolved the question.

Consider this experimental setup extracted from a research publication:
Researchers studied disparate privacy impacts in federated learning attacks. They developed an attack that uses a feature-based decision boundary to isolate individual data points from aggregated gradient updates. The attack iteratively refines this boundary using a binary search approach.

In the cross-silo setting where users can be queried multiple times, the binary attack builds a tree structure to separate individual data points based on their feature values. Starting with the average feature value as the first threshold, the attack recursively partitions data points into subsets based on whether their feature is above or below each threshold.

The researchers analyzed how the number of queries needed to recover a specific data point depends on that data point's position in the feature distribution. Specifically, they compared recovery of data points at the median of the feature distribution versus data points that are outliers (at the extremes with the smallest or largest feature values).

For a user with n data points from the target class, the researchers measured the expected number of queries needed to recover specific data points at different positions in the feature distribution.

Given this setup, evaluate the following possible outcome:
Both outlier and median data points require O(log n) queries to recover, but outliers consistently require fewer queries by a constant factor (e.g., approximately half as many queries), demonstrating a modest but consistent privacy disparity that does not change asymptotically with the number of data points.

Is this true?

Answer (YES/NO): NO